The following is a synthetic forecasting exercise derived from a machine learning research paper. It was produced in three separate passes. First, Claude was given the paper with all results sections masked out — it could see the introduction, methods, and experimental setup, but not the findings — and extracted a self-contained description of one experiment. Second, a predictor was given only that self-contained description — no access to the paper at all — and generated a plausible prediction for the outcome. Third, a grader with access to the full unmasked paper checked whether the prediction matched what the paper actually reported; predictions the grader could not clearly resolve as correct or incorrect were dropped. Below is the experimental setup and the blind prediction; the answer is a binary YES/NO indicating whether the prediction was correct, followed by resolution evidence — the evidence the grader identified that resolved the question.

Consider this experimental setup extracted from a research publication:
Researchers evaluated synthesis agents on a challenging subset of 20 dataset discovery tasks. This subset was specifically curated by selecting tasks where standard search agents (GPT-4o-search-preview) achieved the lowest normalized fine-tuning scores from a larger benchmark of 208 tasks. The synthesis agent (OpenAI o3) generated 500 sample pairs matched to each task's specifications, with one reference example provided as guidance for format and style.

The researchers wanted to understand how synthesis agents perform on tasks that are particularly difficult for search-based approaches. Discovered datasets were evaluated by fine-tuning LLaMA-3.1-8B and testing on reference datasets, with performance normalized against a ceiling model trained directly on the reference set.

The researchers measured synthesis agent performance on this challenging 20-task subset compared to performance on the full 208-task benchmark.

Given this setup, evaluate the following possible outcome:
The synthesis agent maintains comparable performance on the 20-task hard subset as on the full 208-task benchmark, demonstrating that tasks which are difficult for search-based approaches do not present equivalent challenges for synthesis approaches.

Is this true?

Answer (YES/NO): NO